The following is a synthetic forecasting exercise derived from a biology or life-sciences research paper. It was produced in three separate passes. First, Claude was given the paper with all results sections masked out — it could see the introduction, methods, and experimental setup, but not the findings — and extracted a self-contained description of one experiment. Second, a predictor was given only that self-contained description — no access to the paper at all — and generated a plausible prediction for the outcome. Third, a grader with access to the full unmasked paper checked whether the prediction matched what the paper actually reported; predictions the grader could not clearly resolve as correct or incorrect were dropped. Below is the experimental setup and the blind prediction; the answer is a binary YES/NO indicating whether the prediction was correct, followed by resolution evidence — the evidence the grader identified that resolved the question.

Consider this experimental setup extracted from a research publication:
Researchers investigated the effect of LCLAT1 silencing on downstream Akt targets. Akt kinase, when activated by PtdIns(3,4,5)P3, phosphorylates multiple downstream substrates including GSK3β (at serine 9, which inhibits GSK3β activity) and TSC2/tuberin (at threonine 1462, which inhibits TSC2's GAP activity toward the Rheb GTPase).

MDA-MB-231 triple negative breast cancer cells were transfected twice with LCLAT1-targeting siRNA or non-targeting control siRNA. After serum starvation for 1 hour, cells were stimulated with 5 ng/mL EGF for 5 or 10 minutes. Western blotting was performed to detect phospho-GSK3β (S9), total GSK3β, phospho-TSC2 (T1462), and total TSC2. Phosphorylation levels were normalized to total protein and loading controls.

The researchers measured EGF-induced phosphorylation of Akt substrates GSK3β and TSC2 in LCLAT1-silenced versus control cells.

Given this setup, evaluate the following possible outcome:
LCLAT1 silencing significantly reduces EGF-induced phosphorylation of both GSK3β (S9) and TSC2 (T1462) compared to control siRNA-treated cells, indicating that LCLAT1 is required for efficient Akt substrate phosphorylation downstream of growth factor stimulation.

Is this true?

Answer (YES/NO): NO